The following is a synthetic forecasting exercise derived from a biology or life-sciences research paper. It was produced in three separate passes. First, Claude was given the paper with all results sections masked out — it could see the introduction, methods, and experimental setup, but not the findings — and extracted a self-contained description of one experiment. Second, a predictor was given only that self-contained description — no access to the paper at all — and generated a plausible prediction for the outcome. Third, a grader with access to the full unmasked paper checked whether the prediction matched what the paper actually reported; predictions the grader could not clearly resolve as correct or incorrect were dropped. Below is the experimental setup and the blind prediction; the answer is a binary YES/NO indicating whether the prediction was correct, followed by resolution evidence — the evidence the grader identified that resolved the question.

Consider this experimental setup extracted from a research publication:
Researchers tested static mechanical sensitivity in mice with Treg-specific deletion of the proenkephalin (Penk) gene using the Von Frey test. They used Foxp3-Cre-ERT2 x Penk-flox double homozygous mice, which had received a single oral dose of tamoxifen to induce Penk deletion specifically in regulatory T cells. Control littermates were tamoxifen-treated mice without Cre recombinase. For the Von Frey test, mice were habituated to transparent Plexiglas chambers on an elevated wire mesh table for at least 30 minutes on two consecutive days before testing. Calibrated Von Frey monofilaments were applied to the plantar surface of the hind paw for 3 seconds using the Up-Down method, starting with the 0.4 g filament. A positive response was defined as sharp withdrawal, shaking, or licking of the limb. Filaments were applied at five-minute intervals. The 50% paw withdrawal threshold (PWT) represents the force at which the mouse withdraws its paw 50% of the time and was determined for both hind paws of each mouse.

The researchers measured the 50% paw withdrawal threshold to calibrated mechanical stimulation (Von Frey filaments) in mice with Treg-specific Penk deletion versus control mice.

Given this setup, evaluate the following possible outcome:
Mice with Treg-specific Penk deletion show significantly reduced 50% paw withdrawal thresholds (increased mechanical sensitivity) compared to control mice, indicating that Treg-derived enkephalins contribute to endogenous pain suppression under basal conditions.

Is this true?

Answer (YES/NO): NO